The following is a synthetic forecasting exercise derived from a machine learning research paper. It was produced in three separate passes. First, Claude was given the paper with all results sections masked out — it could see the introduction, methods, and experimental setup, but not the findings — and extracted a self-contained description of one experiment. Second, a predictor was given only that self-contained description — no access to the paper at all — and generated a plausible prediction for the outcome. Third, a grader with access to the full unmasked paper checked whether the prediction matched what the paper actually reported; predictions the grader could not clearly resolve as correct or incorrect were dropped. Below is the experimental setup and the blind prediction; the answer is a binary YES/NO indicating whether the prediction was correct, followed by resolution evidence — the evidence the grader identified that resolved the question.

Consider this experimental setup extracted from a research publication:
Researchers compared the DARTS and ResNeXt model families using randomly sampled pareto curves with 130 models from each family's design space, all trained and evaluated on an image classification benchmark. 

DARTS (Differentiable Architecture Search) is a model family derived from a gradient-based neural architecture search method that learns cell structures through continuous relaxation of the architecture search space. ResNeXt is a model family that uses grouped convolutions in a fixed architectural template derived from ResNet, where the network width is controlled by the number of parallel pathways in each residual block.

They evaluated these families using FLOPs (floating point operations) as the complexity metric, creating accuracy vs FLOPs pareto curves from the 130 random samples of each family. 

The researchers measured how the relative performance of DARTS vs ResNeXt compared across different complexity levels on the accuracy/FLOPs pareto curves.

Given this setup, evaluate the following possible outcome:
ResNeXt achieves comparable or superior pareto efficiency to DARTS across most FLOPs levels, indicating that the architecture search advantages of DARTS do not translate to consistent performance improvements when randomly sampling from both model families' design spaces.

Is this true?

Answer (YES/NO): NO